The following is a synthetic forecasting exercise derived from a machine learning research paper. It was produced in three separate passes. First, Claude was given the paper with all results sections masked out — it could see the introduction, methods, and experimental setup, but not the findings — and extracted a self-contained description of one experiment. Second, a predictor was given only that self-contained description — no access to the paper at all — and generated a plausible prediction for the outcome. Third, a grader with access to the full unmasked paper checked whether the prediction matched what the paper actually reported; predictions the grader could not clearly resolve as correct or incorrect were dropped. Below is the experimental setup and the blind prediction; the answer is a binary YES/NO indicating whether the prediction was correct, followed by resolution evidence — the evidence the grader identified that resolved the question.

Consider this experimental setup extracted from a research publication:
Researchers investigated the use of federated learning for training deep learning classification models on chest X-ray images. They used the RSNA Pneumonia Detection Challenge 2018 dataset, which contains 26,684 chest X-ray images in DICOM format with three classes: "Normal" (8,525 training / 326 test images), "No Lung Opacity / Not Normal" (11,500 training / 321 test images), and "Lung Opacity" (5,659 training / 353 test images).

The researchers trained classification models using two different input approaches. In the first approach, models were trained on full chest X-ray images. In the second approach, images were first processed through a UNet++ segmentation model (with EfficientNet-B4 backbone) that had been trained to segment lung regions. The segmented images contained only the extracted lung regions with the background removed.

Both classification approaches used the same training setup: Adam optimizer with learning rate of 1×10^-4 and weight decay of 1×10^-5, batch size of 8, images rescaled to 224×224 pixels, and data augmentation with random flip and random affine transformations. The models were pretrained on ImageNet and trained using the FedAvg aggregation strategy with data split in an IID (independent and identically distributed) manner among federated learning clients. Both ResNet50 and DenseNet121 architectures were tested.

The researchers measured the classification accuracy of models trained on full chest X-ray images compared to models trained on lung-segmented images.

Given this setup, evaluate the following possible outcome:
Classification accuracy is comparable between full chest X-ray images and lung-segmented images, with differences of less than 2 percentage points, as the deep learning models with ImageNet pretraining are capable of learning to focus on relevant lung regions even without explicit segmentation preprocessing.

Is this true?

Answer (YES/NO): NO